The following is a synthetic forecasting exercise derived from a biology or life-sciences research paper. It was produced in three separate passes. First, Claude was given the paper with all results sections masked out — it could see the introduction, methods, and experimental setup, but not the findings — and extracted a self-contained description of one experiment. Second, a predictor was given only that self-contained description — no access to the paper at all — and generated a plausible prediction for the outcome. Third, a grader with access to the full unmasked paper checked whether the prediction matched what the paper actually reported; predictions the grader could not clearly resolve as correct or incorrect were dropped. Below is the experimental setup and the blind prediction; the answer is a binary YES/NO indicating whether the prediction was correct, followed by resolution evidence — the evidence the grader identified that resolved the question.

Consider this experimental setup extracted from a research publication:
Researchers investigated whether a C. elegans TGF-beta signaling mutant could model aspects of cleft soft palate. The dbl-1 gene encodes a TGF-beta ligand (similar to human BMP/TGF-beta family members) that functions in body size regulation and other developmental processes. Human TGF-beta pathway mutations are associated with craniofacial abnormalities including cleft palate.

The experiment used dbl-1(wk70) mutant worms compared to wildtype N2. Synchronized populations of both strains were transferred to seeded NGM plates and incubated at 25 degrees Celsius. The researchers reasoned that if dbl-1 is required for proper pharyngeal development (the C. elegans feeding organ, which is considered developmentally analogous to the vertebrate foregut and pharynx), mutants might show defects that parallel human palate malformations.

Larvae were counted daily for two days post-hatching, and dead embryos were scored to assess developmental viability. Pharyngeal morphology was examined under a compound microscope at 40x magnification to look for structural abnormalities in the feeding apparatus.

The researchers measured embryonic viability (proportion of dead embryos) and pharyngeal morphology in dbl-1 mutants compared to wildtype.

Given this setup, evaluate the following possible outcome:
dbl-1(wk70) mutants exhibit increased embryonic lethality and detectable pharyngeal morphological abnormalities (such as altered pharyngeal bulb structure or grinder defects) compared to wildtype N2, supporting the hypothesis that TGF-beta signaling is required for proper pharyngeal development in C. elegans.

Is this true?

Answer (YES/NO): NO